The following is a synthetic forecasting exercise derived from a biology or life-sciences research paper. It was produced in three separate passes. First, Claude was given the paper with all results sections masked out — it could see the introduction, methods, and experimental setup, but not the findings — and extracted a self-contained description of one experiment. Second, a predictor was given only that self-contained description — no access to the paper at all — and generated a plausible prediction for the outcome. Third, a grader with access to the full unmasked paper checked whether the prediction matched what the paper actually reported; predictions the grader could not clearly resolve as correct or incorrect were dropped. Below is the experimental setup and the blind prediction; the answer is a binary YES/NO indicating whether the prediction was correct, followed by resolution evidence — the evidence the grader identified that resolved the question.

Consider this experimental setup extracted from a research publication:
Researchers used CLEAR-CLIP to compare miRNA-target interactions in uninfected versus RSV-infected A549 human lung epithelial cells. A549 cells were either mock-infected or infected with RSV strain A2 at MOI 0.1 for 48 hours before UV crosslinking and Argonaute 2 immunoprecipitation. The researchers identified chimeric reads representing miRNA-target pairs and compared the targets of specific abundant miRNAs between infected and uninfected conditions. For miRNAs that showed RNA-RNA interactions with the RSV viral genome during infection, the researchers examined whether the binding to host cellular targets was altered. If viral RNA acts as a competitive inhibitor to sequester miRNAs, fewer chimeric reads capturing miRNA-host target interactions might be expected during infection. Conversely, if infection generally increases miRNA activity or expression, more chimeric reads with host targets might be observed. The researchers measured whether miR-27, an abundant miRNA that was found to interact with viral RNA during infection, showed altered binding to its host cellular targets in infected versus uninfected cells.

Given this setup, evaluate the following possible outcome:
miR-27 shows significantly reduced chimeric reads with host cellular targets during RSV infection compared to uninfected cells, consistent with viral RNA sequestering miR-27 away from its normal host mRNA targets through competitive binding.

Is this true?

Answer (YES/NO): YES